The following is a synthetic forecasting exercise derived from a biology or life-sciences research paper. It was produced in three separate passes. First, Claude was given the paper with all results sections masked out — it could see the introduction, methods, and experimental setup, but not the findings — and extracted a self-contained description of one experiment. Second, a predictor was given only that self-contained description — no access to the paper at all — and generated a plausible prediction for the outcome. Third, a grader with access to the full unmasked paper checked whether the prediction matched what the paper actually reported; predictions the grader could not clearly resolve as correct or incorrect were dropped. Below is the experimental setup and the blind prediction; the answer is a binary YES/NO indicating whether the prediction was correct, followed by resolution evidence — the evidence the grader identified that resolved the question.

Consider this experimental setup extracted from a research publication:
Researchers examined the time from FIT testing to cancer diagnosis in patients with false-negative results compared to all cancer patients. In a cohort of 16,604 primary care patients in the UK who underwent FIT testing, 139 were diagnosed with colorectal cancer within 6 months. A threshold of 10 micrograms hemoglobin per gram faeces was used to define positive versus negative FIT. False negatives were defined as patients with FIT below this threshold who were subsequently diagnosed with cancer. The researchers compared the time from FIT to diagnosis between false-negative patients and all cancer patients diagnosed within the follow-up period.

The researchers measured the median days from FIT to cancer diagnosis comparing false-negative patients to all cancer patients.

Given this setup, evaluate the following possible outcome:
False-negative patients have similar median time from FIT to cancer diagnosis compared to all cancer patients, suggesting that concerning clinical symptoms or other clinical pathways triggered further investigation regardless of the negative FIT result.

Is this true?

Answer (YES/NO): YES